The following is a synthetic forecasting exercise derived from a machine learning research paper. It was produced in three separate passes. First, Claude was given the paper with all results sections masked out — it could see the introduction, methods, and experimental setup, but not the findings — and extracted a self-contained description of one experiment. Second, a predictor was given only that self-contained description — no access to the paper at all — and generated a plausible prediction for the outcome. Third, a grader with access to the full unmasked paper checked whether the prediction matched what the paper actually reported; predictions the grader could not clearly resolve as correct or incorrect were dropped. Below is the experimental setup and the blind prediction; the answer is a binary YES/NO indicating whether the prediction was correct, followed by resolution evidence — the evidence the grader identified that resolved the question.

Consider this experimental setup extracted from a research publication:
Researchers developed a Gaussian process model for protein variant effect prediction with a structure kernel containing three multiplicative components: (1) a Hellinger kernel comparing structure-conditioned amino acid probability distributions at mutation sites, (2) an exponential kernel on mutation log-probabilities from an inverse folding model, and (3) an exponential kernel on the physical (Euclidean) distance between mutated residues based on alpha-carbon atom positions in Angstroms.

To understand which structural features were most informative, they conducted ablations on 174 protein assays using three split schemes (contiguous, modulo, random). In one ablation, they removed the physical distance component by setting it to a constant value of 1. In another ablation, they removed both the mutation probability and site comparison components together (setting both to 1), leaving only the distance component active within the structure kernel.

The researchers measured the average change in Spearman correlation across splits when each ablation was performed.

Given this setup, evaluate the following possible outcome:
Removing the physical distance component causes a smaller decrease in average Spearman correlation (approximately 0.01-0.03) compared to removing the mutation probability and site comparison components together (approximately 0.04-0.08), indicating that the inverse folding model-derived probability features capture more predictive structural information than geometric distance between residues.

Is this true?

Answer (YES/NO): NO